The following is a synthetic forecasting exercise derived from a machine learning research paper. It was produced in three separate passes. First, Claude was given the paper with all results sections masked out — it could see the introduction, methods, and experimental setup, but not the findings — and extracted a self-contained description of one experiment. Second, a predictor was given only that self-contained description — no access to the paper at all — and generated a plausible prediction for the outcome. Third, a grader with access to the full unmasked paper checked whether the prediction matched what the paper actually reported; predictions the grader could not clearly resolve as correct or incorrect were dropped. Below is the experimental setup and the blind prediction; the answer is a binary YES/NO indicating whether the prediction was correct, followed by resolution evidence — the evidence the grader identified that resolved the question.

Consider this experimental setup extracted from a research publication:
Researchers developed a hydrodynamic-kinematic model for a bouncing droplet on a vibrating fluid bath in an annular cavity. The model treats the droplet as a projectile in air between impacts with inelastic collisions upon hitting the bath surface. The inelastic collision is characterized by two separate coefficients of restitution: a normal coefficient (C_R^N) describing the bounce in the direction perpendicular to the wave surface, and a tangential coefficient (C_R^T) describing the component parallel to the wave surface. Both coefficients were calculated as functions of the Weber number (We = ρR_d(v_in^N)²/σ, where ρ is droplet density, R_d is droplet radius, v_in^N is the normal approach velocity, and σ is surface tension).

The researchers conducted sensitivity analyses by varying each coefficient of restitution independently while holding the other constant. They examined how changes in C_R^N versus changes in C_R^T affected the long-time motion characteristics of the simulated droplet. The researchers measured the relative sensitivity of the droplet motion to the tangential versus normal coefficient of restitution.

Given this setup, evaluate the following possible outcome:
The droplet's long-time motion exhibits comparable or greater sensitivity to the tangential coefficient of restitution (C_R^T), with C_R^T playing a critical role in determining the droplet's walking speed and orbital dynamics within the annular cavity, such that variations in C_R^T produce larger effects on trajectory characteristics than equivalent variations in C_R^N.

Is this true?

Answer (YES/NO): YES